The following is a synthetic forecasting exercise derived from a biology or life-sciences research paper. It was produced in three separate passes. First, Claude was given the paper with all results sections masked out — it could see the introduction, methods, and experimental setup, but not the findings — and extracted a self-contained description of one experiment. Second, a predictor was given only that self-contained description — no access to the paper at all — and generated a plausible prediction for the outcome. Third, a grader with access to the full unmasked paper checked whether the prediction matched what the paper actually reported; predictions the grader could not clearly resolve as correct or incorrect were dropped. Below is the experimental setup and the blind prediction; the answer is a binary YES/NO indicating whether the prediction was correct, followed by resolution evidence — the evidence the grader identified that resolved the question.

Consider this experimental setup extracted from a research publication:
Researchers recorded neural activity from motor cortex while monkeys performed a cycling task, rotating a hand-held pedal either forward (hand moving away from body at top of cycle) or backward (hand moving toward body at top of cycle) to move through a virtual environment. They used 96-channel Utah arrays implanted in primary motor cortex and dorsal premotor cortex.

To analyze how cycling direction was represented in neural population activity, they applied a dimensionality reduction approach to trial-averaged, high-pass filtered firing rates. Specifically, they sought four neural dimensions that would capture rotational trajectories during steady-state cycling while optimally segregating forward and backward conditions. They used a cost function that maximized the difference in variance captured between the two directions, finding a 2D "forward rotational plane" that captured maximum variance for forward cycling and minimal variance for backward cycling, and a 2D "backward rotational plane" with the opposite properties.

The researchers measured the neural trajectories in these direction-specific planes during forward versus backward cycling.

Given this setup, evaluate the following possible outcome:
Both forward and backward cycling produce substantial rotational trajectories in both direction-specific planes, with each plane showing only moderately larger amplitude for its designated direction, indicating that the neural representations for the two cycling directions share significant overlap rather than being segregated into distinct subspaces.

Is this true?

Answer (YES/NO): NO